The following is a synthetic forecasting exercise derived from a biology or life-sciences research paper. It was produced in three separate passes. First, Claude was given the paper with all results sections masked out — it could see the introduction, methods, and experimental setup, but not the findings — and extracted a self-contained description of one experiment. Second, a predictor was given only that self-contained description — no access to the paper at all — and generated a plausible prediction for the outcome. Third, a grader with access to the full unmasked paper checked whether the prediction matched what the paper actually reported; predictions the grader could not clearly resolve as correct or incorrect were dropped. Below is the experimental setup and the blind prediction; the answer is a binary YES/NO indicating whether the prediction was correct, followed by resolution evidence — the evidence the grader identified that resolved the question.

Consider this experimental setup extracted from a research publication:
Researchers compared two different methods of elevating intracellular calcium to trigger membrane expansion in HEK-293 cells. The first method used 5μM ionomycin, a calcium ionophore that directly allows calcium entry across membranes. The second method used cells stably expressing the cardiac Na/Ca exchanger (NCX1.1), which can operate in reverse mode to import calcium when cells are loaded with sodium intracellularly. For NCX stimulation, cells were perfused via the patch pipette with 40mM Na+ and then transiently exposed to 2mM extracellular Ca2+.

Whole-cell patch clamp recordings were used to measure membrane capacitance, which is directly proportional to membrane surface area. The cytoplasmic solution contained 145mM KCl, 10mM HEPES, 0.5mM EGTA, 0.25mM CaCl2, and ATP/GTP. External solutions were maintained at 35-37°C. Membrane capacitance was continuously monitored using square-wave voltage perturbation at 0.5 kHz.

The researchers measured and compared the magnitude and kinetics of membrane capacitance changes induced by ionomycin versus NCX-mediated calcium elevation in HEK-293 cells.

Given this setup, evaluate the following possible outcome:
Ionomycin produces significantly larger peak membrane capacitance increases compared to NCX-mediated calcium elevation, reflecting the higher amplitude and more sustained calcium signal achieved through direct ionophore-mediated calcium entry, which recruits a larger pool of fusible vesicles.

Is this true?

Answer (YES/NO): NO